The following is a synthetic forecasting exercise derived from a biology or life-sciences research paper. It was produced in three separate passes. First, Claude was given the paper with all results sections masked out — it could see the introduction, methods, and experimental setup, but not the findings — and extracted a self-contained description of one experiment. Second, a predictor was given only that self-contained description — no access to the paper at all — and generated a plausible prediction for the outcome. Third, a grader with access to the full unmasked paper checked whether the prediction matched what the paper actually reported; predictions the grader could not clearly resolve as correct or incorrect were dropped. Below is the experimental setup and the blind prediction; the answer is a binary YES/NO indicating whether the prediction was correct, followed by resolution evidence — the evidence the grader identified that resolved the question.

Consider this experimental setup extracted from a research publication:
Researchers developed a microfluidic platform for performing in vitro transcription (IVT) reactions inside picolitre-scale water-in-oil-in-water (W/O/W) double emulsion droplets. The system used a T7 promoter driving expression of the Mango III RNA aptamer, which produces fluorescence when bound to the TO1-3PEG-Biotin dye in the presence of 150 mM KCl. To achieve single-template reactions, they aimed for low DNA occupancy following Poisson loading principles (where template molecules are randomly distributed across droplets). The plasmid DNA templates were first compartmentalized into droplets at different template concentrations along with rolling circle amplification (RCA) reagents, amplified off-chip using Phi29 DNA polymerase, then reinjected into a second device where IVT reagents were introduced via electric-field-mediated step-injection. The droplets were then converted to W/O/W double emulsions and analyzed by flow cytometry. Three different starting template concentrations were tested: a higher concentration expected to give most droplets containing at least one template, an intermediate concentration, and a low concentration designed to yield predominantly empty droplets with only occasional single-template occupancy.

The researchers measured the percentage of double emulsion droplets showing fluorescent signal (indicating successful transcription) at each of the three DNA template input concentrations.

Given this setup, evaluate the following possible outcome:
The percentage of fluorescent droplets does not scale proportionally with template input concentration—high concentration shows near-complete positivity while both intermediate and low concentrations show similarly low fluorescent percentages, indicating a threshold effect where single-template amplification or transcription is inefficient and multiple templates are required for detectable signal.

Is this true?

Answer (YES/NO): NO